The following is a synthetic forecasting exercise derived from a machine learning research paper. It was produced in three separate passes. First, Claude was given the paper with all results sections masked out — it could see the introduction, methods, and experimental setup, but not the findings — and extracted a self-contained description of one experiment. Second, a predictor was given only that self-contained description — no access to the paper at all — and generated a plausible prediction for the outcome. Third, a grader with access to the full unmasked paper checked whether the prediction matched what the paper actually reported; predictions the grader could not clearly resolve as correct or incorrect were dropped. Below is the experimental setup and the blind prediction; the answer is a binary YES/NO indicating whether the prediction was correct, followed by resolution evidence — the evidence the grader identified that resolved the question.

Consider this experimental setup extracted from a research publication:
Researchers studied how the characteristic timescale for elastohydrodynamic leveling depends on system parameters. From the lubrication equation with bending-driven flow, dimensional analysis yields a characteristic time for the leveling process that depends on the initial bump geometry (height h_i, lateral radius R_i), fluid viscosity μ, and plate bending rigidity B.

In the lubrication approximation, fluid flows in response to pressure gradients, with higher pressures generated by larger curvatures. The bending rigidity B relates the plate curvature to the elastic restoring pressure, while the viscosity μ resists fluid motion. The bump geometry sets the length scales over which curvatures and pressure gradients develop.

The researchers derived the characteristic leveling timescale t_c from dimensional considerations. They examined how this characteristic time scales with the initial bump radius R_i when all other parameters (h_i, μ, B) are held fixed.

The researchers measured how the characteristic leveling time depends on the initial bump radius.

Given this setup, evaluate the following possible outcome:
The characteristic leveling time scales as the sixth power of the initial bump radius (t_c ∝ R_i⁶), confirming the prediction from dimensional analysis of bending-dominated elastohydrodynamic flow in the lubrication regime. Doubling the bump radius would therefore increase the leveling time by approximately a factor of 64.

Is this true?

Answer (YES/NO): YES